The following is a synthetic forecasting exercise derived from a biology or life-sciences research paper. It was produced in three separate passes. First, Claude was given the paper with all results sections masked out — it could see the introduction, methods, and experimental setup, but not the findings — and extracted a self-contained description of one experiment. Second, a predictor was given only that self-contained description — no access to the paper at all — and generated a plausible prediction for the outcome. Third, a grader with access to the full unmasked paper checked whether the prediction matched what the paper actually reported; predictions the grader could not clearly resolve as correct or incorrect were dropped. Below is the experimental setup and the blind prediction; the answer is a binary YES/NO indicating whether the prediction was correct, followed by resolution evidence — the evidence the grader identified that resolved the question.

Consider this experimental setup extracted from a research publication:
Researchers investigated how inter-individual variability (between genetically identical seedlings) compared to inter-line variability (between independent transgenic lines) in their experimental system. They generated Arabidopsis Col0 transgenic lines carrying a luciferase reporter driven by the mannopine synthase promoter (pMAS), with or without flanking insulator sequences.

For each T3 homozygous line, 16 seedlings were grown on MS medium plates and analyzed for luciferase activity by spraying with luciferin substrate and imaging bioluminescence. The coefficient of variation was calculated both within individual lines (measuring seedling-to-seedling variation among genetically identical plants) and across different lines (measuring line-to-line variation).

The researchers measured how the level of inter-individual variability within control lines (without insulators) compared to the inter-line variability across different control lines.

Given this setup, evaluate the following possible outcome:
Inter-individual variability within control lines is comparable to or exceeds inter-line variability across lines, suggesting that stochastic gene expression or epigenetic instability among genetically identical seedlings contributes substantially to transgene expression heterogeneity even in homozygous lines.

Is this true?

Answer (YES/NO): YES